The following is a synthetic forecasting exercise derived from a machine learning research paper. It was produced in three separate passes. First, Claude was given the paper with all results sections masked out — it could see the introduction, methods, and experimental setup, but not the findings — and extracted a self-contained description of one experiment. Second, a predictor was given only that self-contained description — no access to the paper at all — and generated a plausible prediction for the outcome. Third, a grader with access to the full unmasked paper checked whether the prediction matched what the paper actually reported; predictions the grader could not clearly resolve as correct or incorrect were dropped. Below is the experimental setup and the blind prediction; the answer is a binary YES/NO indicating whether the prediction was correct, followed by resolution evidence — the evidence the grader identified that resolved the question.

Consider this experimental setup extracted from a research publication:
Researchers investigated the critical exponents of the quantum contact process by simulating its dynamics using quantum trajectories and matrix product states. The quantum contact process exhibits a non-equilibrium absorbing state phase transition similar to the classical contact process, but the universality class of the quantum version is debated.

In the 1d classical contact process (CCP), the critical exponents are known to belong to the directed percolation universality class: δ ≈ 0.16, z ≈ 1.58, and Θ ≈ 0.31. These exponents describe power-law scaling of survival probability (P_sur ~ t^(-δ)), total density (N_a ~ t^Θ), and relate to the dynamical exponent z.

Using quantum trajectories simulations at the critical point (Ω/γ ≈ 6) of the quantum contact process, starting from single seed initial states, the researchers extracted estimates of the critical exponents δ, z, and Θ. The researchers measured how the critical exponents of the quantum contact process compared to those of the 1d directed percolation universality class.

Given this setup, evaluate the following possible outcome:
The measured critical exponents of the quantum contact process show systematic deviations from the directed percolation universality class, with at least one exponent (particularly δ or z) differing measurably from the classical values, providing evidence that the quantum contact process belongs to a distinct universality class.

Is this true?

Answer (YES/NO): YES